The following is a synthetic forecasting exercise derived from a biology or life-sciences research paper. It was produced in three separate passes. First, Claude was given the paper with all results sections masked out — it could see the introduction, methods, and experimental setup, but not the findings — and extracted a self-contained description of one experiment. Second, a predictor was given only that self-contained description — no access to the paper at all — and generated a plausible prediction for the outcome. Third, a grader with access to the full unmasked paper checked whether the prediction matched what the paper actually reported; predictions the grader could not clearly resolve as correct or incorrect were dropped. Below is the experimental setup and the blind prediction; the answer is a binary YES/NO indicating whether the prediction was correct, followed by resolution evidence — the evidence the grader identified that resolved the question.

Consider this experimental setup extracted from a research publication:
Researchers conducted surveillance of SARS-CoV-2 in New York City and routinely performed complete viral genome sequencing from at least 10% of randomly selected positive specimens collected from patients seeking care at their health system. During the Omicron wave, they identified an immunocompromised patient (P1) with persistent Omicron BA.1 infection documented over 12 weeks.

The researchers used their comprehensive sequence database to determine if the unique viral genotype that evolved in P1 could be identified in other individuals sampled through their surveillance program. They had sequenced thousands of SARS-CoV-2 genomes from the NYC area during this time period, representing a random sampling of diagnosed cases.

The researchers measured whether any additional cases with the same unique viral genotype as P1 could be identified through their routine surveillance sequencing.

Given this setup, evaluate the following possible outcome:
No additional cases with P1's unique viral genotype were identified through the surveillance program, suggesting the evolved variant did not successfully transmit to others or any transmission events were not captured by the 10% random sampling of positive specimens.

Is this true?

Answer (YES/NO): NO